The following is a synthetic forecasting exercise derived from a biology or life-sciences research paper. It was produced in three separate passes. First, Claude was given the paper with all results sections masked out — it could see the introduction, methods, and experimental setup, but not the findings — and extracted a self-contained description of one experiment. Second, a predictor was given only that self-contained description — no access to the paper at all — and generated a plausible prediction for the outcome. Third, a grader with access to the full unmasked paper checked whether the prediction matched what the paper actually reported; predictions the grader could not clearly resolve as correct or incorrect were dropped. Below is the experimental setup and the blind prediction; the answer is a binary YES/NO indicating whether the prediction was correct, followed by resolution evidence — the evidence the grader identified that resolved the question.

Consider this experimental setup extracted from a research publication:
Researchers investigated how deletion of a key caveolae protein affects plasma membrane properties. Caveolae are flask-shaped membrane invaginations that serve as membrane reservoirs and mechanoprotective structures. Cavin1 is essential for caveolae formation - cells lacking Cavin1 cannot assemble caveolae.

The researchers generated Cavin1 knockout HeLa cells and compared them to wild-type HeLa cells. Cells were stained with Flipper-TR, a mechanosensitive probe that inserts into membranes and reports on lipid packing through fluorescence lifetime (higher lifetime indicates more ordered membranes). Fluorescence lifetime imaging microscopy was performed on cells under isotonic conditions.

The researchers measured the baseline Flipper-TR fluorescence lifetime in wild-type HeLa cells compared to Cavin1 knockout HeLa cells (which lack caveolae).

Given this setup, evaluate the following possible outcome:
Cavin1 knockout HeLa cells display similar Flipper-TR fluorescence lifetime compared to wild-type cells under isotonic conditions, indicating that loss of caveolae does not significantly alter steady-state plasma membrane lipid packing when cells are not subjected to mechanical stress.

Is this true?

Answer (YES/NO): NO